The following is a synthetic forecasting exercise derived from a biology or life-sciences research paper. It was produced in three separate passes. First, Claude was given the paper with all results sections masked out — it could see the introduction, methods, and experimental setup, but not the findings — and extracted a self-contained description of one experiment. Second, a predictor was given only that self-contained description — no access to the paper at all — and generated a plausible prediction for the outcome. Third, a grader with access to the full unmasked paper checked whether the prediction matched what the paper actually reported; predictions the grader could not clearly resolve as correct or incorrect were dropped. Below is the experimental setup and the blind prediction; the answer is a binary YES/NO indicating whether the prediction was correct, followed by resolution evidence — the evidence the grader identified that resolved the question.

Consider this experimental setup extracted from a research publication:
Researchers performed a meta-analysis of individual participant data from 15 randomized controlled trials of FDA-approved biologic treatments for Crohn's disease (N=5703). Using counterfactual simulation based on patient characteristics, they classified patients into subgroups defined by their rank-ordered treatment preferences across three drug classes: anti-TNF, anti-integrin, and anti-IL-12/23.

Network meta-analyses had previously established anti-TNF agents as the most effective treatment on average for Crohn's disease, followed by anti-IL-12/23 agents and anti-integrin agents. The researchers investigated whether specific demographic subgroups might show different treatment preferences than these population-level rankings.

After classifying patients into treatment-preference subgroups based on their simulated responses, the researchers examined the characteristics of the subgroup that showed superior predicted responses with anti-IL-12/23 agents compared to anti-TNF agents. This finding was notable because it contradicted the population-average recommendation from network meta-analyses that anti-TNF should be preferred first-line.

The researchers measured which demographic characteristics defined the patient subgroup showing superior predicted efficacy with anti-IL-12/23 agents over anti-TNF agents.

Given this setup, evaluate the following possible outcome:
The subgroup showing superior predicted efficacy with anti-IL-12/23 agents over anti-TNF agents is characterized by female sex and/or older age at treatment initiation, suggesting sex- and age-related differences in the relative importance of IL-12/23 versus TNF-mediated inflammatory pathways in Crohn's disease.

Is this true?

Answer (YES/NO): YES